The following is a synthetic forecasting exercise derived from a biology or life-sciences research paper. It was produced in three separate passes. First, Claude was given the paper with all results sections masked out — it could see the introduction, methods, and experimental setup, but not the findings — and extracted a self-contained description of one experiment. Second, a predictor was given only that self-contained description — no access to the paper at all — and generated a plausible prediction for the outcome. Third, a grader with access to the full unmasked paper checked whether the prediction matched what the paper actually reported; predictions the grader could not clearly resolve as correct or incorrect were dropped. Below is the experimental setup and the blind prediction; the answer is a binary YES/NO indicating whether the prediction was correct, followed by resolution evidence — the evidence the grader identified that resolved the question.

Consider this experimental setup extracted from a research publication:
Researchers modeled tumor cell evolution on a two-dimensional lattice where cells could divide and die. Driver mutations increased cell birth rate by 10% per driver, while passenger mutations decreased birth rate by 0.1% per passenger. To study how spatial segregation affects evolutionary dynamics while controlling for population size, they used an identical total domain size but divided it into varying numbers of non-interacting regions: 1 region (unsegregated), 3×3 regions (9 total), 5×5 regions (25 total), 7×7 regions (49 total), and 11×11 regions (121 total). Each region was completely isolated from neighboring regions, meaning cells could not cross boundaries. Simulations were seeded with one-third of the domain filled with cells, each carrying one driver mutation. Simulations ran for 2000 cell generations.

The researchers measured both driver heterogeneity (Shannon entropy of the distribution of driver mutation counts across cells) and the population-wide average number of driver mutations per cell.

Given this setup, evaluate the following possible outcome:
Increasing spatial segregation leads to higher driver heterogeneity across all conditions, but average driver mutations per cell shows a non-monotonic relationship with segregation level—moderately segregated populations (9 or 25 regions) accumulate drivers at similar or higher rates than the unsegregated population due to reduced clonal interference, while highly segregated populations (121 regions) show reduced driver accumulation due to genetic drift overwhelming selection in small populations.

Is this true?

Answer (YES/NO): NO